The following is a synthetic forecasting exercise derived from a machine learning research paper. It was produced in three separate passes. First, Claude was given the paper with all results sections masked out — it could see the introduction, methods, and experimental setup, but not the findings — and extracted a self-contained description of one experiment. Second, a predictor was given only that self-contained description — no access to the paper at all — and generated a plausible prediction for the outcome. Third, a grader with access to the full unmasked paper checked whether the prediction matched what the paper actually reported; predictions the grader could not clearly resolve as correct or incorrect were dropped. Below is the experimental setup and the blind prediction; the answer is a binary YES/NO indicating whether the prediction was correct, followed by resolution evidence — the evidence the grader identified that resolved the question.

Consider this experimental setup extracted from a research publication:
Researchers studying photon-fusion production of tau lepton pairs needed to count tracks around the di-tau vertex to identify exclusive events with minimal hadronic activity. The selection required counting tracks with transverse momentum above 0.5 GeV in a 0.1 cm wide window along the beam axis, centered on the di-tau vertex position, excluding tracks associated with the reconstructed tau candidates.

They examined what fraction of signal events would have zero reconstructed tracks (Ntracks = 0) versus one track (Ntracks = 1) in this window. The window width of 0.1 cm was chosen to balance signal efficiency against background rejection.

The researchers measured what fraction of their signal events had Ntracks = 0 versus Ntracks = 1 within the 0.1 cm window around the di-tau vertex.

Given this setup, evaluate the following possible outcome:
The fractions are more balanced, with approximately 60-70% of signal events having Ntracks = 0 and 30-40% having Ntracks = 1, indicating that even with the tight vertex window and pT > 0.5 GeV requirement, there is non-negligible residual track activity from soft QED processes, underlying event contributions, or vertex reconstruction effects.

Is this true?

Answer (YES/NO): NO